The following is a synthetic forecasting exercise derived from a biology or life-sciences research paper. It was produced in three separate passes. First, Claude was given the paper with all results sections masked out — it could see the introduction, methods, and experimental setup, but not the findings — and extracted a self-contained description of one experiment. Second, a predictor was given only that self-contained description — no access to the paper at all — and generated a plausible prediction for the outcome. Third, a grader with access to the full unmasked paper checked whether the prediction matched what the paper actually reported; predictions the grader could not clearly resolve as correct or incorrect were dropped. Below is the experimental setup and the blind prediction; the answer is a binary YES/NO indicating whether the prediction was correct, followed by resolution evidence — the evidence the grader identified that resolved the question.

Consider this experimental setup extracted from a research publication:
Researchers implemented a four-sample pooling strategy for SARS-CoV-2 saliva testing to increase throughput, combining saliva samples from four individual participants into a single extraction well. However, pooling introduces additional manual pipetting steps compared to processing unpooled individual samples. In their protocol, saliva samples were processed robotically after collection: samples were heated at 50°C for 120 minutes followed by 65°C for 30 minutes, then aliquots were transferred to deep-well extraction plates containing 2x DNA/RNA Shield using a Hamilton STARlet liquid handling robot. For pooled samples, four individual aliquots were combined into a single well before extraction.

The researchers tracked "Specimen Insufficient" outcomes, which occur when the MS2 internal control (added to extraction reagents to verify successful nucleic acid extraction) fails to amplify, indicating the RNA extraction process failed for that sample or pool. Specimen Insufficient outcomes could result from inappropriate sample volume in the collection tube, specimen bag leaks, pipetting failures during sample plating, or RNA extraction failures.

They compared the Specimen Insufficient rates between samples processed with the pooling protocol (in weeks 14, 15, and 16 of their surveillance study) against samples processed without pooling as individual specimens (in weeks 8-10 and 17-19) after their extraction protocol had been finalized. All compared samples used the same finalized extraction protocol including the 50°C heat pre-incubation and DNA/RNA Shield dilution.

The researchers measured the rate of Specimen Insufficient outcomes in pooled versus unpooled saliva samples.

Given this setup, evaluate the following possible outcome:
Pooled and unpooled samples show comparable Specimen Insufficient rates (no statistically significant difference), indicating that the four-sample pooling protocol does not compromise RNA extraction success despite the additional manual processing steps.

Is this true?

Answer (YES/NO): NO